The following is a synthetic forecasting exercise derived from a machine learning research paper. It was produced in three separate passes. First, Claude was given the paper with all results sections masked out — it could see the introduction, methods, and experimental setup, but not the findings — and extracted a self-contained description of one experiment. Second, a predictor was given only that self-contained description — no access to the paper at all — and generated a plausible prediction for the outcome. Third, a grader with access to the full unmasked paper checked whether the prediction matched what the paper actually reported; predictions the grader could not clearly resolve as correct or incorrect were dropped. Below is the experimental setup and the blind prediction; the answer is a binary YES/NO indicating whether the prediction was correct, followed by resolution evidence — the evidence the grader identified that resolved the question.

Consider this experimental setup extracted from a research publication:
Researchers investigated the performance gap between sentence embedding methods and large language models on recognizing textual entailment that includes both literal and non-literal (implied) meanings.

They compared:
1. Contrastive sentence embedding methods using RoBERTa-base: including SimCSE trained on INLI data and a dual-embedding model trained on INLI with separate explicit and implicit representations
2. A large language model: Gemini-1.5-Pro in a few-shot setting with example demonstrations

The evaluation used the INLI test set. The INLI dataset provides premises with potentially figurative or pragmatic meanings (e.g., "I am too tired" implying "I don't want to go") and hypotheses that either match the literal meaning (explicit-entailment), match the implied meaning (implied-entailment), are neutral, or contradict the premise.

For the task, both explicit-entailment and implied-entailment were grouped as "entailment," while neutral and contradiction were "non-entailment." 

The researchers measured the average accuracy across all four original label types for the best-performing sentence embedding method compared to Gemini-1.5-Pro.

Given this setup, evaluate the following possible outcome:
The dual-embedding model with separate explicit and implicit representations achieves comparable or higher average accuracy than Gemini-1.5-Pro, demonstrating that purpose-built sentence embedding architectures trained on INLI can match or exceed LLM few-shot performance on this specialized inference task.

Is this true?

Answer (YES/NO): NO